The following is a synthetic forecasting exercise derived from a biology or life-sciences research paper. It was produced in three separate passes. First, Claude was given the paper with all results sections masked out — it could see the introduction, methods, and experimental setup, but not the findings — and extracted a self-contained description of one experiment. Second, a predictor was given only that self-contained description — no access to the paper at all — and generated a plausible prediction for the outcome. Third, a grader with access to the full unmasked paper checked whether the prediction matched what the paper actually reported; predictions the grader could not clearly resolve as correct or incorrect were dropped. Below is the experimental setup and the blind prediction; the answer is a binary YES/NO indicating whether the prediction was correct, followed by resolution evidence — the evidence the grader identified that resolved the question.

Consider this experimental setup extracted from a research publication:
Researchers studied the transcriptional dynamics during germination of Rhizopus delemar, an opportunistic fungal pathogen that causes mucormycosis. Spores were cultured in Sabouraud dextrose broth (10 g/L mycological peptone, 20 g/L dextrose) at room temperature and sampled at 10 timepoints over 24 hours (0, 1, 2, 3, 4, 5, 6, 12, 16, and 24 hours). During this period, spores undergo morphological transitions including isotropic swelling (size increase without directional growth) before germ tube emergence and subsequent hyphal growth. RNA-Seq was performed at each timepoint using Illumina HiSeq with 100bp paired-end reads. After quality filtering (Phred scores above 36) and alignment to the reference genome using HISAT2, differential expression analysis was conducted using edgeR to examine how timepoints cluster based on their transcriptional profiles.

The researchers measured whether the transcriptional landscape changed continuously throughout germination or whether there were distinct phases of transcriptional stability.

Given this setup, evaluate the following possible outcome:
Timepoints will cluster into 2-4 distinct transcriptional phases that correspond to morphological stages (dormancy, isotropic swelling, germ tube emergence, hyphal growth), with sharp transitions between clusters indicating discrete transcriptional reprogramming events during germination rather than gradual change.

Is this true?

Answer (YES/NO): YES